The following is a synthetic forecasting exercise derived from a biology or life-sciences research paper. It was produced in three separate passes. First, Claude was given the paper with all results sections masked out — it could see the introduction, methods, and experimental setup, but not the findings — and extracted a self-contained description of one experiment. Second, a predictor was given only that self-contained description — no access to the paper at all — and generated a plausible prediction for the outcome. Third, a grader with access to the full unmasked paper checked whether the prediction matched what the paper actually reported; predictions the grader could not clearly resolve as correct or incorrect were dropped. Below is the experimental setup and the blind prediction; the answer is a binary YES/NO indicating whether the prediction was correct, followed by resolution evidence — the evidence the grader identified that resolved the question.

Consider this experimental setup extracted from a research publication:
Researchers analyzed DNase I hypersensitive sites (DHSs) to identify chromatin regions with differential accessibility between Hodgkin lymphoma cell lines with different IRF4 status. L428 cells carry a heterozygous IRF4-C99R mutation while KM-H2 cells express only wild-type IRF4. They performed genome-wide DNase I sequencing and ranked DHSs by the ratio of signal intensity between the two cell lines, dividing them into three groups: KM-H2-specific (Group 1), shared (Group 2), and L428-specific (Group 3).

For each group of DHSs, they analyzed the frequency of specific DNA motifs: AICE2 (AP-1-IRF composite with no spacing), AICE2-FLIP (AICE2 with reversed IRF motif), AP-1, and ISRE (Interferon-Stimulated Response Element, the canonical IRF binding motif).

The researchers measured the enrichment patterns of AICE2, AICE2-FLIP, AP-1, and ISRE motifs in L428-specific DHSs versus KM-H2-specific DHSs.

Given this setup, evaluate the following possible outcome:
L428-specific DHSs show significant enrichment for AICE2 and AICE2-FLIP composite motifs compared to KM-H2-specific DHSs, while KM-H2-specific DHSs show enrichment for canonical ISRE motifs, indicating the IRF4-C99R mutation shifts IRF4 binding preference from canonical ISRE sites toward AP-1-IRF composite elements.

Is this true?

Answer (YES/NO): YES